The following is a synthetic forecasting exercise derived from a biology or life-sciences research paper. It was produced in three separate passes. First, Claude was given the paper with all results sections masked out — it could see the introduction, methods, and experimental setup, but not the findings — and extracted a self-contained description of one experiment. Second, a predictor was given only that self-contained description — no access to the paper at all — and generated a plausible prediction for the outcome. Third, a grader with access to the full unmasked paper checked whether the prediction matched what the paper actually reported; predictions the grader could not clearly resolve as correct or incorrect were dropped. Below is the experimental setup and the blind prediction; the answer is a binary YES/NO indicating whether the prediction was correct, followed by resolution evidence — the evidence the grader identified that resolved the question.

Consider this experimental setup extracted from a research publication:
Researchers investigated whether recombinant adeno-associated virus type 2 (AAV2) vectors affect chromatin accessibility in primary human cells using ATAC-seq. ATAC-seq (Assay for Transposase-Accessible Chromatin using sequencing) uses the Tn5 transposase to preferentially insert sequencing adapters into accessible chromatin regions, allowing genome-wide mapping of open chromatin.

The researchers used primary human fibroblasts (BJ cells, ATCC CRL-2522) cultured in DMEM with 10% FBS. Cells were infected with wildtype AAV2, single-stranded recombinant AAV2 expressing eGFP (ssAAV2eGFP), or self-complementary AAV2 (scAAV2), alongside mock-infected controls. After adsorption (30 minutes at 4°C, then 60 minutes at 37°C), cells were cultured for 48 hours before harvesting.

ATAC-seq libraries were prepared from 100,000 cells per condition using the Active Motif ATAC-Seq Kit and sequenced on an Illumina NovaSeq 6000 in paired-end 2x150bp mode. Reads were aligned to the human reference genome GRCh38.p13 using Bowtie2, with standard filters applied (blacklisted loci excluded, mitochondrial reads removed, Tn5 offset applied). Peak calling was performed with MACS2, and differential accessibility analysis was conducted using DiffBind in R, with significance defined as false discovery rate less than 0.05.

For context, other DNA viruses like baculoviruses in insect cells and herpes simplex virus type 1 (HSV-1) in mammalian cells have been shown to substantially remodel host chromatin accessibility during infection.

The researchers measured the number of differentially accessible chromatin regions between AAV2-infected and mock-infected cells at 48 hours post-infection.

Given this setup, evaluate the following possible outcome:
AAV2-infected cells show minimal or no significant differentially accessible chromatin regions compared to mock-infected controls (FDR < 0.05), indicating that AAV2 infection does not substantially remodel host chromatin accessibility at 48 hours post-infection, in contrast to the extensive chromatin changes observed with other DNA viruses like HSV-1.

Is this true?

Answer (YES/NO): YES